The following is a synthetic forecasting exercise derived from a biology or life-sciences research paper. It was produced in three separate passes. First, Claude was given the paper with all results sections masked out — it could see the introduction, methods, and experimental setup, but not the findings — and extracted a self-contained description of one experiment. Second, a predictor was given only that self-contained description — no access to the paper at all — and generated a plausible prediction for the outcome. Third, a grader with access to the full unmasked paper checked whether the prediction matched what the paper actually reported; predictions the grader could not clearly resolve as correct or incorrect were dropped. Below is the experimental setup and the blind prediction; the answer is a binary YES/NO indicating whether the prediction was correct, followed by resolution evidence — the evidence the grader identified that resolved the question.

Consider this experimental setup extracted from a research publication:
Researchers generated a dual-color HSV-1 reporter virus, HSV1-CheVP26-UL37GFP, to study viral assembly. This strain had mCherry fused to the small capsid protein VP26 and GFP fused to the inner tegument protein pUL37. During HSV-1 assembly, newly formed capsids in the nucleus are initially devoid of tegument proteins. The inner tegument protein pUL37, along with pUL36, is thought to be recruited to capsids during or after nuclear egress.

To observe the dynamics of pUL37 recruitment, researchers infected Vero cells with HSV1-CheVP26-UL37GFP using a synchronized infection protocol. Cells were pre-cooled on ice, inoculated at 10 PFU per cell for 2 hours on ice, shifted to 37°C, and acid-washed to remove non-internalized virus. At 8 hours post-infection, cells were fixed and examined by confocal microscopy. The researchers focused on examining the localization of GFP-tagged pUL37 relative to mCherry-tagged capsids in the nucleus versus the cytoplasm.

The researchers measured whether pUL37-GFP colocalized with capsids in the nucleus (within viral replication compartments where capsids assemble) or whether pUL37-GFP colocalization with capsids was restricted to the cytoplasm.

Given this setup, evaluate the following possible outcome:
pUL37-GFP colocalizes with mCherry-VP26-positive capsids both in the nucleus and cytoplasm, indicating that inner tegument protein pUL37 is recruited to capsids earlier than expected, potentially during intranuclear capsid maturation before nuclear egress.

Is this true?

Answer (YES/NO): NO